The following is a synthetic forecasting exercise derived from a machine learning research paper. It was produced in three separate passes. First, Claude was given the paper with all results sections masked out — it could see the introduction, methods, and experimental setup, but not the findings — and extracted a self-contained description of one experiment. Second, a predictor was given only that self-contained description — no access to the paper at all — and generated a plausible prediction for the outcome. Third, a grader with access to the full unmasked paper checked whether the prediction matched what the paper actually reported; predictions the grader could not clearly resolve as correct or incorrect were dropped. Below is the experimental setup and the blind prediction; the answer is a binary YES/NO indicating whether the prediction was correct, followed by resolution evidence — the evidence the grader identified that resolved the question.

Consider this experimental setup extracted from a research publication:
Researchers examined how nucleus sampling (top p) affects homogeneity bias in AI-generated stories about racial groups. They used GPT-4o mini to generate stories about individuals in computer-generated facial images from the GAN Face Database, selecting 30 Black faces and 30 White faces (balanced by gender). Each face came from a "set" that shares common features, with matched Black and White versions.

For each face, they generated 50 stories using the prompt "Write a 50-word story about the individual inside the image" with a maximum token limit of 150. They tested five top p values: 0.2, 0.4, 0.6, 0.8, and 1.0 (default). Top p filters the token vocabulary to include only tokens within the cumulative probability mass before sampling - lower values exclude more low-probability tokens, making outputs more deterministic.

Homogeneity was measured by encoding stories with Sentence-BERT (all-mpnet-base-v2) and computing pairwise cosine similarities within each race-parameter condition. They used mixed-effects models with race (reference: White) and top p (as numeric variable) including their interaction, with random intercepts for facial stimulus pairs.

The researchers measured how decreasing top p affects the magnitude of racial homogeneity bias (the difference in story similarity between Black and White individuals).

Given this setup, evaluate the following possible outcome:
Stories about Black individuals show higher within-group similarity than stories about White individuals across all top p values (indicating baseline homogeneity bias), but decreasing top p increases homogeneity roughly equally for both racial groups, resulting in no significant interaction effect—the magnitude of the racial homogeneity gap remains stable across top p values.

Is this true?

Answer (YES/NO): NO